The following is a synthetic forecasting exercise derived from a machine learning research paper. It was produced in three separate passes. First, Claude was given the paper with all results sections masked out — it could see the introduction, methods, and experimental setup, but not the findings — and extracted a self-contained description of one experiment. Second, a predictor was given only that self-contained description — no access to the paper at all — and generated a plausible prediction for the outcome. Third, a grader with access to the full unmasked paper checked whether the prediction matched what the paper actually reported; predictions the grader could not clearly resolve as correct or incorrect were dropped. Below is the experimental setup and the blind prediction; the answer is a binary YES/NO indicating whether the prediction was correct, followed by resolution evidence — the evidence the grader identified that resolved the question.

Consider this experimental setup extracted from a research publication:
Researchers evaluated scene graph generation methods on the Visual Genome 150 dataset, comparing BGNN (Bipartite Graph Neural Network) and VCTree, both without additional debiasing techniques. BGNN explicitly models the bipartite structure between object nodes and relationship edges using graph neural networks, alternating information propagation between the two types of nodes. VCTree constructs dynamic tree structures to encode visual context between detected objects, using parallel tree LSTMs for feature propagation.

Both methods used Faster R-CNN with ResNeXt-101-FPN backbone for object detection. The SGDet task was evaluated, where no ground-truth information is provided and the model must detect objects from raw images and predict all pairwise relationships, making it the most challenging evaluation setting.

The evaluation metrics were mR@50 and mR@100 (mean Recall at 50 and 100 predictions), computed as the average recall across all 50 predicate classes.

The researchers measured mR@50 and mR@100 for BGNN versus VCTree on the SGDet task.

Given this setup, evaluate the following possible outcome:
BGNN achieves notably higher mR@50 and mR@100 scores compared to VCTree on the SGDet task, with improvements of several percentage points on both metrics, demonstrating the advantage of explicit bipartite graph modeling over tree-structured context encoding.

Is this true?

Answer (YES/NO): YES